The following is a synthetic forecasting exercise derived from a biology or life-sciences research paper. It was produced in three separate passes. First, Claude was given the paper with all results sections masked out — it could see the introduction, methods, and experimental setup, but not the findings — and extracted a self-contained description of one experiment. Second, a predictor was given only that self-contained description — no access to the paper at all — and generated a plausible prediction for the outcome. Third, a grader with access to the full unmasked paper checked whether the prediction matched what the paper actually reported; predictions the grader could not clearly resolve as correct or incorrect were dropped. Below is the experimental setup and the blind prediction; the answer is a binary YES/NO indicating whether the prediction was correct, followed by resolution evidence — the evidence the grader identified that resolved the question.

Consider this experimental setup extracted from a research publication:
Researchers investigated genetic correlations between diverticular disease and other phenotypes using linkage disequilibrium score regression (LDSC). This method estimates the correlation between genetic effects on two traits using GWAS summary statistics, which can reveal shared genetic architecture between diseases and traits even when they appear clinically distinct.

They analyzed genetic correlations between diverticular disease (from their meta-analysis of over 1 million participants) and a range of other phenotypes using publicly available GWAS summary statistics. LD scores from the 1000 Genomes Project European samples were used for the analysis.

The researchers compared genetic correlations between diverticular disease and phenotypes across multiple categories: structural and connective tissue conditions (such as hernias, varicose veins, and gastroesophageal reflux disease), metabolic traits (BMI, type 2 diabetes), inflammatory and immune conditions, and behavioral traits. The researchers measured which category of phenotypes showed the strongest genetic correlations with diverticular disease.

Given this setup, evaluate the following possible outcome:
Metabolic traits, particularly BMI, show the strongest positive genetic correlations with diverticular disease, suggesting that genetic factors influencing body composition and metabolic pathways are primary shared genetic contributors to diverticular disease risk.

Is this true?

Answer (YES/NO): NO